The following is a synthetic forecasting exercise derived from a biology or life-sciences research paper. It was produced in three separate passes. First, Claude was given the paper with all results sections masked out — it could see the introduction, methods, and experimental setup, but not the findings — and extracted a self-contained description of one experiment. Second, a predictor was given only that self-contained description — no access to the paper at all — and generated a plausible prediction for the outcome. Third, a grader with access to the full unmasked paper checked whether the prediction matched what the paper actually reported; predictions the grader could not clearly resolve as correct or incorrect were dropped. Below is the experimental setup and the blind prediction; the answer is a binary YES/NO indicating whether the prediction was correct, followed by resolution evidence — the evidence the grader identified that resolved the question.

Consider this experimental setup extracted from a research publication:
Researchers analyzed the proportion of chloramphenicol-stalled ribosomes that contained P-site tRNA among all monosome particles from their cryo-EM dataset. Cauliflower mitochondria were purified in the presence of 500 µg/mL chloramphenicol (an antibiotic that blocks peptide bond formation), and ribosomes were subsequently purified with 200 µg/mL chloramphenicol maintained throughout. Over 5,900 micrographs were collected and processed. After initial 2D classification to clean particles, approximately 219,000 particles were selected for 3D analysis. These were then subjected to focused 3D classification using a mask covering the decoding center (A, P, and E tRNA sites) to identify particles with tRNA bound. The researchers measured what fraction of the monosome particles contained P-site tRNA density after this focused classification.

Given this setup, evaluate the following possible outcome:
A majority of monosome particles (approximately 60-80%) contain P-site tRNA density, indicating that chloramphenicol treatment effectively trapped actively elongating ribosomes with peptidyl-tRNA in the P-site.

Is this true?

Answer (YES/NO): NO